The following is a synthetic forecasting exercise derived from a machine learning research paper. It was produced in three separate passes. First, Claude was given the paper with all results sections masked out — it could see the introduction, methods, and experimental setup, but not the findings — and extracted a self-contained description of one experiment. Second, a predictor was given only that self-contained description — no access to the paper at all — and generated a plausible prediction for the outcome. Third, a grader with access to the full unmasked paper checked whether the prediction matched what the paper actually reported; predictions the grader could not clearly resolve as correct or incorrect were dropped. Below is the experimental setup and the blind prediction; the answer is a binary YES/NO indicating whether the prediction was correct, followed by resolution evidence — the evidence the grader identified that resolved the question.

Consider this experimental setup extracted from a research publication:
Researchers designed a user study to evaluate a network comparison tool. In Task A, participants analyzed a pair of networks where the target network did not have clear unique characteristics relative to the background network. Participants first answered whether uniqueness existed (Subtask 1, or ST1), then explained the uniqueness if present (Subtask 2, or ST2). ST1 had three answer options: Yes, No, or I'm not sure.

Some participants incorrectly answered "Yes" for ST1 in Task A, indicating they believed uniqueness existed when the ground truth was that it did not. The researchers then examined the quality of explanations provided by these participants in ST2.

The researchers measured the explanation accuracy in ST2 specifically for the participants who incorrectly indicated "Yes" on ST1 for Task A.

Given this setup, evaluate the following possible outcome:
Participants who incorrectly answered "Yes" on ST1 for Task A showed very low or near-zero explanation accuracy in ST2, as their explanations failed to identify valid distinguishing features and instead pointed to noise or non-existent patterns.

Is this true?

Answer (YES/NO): NO